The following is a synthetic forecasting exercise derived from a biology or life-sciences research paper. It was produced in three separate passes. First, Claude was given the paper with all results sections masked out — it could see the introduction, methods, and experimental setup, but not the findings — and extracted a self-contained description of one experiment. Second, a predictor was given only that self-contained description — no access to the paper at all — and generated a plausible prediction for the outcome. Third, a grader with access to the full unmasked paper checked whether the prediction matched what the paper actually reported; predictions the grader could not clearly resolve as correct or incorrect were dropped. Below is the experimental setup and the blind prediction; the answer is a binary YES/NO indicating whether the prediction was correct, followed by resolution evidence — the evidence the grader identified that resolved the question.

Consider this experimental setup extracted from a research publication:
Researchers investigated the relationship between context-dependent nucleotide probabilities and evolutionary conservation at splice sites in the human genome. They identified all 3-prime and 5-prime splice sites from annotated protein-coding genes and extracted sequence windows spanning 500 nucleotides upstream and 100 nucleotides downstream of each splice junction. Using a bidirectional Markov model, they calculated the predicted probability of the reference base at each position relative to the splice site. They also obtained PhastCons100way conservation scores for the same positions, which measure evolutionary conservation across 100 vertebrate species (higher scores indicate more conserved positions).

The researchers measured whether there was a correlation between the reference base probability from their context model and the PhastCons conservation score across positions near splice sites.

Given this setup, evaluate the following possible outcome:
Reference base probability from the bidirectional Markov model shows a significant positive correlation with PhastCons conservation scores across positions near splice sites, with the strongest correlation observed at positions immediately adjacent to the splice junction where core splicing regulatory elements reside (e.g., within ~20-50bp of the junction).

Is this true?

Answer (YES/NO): NO